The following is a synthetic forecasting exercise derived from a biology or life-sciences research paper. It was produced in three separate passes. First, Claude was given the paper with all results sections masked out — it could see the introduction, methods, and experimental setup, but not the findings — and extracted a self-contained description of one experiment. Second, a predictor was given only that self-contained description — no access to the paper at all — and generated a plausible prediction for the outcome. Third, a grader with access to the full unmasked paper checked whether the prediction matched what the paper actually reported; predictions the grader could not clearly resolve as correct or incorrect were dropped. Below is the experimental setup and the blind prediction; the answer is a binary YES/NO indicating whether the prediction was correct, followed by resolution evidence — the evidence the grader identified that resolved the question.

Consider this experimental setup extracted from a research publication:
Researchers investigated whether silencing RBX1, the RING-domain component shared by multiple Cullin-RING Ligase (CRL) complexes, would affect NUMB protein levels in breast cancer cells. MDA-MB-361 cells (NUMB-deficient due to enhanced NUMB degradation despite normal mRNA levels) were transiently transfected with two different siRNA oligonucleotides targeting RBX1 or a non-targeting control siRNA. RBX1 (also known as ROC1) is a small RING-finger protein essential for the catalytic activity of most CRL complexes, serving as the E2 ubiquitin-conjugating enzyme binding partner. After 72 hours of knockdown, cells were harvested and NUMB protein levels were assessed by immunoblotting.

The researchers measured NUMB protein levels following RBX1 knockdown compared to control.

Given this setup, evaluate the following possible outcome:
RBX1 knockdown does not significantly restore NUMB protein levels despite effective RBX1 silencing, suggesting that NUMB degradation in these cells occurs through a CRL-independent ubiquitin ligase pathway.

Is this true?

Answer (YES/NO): NO